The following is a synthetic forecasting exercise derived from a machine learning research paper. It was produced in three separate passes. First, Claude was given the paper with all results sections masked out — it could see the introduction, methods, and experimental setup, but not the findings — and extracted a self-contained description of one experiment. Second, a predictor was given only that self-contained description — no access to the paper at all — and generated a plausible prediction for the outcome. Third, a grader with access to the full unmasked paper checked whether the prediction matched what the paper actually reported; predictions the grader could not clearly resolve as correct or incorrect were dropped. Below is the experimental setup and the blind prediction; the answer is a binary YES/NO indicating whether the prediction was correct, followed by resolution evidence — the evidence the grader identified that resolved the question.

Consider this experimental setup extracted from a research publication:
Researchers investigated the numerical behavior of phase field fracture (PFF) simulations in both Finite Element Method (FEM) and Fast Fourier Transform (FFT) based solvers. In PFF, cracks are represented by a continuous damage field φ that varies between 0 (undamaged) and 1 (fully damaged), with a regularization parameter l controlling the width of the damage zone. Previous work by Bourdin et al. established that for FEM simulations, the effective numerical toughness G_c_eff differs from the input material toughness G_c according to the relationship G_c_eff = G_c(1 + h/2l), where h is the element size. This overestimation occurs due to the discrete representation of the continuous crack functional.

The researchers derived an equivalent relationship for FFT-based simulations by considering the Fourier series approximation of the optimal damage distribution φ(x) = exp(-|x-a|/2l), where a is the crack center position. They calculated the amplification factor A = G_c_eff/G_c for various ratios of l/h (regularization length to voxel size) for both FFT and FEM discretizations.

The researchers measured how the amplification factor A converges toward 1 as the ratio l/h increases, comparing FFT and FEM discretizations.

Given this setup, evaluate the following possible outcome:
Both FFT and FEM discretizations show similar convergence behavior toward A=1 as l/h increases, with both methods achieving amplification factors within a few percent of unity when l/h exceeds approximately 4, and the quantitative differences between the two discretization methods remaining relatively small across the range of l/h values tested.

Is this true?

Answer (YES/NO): NO